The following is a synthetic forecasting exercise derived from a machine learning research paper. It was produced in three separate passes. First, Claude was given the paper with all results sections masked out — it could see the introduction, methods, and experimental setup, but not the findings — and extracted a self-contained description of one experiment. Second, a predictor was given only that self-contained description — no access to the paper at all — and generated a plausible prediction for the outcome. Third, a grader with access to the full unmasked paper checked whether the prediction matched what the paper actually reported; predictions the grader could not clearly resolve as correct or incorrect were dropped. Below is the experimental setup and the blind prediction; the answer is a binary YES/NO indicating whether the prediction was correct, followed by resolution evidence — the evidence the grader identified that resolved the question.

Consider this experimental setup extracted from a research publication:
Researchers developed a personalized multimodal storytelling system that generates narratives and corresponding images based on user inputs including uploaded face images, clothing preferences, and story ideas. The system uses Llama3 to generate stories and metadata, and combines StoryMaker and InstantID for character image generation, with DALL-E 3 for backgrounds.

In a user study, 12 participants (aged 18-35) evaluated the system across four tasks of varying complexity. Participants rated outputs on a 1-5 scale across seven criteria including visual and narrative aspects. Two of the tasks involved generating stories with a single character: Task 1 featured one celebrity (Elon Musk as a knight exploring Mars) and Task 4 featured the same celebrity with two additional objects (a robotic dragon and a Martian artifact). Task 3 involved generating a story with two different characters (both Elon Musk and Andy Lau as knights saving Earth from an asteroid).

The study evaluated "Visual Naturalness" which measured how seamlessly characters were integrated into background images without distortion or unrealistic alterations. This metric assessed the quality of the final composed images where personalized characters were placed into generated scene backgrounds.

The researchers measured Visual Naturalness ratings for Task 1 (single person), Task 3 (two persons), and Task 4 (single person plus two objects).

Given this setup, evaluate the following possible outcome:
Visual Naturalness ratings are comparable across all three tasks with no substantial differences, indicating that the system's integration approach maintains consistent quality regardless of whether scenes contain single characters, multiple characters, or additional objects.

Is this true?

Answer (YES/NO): NO